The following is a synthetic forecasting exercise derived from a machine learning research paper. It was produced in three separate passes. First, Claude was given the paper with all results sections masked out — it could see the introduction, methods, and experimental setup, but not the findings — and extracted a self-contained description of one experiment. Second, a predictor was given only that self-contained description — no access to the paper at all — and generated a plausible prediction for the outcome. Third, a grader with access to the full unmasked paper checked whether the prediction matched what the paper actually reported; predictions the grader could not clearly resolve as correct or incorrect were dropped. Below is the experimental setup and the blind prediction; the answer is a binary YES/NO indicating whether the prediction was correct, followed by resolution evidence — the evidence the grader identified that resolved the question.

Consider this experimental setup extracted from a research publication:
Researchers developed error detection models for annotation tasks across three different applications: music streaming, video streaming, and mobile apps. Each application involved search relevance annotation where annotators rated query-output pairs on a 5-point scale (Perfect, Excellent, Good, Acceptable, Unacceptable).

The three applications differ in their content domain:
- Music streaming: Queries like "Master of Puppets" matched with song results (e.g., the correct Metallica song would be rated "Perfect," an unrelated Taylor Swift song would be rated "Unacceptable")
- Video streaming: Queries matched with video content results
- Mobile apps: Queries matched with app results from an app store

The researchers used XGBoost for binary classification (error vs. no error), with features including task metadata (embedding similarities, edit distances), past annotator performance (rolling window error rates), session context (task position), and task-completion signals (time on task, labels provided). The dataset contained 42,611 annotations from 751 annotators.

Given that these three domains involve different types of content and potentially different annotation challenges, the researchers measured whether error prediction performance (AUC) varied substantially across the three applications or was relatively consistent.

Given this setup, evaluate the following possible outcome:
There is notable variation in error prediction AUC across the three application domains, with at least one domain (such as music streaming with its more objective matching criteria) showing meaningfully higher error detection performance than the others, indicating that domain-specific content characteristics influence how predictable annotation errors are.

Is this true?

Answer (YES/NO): YES